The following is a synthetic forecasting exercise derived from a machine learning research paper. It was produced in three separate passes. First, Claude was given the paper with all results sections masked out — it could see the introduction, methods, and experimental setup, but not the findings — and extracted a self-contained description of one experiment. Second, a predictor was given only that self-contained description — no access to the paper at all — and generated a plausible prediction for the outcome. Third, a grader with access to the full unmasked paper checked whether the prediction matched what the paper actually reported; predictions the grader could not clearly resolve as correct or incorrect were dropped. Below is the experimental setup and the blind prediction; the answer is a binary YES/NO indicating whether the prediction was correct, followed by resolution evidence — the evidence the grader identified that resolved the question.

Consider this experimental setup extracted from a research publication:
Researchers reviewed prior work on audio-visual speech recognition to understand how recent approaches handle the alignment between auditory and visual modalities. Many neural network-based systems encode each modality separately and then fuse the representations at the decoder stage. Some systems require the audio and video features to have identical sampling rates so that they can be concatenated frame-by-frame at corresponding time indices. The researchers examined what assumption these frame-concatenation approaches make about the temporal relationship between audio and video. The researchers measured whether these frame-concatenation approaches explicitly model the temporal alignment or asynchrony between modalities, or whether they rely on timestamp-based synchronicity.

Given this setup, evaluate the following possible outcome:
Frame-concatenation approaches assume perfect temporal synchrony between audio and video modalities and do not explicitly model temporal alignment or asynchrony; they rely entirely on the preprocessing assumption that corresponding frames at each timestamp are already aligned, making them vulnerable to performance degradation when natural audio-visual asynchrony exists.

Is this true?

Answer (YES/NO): YES